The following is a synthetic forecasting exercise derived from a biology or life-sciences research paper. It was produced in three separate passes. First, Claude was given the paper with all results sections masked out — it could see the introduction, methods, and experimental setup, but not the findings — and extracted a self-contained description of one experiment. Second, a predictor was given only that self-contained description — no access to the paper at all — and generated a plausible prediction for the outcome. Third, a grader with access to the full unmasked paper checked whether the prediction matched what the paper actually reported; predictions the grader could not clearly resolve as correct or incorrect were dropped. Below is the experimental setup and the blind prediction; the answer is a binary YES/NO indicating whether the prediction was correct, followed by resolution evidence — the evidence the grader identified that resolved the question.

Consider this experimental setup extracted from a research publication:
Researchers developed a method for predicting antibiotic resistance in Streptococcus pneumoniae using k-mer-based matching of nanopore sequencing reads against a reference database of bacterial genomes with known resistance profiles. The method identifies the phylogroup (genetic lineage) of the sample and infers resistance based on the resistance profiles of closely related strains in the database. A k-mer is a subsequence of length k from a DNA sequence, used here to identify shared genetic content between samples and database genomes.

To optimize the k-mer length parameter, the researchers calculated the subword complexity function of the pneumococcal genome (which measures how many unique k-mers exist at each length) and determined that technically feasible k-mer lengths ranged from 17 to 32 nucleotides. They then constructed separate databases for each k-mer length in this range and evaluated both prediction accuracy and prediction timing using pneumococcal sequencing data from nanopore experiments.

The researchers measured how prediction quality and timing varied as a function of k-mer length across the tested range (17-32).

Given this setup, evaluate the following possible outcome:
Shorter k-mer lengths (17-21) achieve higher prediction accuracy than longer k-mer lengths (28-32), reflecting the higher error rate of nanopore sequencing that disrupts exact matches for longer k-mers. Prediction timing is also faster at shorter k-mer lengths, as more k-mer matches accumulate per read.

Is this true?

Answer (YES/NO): NO